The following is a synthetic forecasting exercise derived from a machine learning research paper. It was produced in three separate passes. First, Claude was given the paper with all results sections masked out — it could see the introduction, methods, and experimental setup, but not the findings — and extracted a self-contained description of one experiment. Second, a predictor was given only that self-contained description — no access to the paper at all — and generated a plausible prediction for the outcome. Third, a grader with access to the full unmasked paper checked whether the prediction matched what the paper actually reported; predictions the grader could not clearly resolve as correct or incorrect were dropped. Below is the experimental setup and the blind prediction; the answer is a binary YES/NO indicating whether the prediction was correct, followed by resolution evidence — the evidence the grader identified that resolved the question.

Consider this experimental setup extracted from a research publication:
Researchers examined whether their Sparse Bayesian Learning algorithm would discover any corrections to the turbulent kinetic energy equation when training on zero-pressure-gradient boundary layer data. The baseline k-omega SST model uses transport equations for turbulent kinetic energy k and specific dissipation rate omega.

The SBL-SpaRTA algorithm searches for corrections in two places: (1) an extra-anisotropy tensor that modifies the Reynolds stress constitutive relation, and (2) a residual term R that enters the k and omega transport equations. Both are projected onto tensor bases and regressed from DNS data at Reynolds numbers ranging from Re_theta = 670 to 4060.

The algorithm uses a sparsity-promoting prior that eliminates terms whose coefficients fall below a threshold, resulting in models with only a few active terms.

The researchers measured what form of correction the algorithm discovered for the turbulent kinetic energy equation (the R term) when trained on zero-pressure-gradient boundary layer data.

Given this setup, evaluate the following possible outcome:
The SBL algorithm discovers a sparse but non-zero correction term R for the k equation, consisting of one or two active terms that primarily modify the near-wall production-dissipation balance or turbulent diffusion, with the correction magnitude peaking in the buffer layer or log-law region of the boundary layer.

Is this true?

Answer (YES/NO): NO